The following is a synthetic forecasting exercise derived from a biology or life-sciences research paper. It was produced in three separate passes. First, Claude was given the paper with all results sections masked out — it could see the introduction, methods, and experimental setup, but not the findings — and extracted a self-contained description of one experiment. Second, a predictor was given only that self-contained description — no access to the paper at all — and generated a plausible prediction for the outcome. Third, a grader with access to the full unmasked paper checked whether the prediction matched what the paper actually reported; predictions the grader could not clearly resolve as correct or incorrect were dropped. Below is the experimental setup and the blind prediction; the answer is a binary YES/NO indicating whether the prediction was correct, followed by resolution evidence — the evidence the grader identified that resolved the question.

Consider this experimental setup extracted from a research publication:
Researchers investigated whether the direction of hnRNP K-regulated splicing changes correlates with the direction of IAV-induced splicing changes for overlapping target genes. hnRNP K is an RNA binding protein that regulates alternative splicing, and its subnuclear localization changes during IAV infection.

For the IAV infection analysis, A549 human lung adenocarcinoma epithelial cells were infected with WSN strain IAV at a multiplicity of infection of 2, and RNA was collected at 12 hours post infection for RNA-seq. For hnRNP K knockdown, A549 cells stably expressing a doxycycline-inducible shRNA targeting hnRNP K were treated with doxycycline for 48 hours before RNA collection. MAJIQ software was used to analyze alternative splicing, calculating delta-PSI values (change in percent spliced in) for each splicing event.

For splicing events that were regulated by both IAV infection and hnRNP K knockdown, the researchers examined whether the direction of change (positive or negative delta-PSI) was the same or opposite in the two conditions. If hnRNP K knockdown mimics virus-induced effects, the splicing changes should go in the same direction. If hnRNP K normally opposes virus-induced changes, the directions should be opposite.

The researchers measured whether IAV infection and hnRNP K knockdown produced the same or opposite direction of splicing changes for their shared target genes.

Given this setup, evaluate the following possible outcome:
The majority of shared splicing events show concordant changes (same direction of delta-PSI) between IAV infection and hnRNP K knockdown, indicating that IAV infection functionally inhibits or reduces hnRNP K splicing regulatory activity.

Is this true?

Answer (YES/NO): YES